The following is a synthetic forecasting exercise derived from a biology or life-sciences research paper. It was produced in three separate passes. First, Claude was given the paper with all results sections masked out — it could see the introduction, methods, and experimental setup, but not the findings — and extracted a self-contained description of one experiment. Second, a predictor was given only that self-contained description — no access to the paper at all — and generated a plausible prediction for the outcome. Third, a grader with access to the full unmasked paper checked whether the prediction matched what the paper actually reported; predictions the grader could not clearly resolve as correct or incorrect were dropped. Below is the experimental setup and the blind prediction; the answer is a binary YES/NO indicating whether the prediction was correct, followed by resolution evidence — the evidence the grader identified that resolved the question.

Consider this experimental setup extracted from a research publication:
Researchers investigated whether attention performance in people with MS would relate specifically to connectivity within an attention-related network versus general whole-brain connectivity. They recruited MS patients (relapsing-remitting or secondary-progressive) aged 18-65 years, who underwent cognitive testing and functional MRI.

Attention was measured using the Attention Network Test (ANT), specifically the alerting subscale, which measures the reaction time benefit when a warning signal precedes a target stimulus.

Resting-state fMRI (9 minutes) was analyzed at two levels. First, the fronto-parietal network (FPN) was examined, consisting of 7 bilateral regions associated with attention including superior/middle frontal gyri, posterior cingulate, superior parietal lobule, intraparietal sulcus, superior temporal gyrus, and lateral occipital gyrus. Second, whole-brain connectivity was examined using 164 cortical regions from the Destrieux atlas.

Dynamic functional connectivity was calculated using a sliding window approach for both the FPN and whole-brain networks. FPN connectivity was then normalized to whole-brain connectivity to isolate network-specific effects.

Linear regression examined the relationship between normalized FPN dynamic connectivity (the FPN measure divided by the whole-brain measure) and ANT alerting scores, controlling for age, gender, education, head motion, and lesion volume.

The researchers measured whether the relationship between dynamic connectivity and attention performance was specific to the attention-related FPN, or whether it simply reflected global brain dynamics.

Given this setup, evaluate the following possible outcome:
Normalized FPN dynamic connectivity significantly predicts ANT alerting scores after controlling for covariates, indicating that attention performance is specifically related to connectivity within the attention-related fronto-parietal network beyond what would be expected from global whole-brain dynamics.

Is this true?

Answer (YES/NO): YES